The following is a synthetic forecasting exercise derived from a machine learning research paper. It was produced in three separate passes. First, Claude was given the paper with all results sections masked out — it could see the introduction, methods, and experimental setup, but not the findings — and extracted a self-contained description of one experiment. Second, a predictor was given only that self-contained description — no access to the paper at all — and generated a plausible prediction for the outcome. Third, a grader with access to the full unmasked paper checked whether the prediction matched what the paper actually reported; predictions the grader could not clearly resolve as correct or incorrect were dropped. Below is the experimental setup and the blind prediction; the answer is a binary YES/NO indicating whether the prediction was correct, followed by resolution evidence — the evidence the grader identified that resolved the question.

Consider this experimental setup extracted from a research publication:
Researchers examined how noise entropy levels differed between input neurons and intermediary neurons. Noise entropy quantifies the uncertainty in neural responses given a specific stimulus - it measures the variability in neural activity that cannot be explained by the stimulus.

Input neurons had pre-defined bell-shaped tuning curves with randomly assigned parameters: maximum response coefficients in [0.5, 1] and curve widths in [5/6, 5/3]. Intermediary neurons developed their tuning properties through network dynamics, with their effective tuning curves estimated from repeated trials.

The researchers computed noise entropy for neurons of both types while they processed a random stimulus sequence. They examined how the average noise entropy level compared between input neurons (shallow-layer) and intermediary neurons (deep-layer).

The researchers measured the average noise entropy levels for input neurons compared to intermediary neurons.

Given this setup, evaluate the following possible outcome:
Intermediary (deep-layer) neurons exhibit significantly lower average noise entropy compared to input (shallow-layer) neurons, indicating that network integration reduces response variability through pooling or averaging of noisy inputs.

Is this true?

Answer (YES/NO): NO